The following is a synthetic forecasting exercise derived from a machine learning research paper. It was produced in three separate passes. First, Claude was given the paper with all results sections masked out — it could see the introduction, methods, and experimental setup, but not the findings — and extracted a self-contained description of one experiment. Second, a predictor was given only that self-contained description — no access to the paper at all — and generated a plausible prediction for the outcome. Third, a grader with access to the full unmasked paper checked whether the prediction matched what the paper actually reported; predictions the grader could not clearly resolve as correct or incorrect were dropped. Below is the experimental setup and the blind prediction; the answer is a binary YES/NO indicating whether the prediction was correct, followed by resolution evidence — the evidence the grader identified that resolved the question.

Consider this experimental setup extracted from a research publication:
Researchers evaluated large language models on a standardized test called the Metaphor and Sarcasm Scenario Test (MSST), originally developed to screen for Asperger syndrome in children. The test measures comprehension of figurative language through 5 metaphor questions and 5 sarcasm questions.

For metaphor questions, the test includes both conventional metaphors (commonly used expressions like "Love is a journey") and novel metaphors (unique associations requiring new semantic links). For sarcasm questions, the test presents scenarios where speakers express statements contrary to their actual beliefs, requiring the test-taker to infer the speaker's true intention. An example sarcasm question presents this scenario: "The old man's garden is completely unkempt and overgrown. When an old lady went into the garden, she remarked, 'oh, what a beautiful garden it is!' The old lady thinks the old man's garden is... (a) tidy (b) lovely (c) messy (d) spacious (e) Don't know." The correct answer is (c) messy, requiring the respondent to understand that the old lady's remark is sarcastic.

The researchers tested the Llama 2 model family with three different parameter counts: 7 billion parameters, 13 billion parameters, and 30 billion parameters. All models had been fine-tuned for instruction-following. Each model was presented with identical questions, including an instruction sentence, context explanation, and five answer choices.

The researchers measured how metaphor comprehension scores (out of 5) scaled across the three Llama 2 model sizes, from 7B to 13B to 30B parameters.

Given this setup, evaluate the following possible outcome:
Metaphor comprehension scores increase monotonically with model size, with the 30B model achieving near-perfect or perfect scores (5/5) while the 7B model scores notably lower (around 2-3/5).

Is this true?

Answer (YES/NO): NO